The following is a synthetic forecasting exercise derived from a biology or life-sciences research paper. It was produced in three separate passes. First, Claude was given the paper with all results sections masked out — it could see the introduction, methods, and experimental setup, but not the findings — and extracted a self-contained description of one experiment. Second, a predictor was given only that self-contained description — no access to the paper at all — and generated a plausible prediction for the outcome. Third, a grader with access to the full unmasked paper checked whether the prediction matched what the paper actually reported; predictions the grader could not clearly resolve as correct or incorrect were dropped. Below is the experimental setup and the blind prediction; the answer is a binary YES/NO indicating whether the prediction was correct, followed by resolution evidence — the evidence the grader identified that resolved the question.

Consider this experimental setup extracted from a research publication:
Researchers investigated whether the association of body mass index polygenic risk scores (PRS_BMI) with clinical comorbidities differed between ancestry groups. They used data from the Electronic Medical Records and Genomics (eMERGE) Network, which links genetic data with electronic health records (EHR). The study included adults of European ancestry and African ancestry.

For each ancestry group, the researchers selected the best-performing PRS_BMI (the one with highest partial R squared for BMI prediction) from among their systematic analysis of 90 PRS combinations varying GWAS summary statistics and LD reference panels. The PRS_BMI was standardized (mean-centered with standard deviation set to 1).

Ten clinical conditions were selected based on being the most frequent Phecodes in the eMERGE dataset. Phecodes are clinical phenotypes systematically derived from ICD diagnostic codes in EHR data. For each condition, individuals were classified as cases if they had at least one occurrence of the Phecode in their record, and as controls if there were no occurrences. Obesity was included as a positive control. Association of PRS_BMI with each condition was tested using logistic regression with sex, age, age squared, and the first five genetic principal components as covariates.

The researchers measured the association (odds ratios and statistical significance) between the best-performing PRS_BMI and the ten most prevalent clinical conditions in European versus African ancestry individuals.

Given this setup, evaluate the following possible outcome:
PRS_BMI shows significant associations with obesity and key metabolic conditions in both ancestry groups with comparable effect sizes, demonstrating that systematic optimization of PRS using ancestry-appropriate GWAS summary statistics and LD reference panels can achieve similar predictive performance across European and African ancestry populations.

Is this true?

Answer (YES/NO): NO